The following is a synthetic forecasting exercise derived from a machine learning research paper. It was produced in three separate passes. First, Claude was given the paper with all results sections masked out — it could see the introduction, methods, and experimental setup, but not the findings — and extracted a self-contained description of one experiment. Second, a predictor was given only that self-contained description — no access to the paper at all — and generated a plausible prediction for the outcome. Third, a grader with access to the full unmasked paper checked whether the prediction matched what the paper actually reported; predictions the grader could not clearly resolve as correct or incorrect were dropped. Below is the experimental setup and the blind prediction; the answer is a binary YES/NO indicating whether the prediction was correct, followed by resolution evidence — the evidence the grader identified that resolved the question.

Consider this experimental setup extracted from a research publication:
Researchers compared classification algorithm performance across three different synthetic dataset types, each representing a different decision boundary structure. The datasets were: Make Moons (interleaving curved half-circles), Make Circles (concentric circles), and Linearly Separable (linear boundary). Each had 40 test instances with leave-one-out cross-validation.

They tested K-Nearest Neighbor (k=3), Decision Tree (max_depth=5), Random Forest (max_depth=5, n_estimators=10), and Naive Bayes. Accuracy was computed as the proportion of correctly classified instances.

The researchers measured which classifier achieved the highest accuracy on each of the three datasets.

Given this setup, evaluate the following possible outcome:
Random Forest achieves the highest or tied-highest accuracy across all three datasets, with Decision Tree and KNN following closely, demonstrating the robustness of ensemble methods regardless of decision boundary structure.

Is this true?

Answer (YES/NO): NO